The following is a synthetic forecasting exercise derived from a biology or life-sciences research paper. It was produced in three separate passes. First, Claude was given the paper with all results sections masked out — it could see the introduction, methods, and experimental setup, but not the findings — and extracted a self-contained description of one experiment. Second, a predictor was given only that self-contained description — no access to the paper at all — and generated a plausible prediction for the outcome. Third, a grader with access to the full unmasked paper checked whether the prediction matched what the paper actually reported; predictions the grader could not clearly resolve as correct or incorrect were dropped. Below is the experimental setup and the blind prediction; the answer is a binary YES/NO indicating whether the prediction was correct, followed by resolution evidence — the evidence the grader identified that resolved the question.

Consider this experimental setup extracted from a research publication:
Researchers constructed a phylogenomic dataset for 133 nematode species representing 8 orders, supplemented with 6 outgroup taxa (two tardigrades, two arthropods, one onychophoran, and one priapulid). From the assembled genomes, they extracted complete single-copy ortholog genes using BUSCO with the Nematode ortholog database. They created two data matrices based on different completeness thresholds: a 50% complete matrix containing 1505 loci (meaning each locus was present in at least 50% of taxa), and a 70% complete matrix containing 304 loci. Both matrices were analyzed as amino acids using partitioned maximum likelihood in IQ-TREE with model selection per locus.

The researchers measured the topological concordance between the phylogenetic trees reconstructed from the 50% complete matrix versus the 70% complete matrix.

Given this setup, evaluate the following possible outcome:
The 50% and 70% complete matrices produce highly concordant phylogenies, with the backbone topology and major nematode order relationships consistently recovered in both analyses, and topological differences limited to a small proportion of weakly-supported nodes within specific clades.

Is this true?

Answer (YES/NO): YES